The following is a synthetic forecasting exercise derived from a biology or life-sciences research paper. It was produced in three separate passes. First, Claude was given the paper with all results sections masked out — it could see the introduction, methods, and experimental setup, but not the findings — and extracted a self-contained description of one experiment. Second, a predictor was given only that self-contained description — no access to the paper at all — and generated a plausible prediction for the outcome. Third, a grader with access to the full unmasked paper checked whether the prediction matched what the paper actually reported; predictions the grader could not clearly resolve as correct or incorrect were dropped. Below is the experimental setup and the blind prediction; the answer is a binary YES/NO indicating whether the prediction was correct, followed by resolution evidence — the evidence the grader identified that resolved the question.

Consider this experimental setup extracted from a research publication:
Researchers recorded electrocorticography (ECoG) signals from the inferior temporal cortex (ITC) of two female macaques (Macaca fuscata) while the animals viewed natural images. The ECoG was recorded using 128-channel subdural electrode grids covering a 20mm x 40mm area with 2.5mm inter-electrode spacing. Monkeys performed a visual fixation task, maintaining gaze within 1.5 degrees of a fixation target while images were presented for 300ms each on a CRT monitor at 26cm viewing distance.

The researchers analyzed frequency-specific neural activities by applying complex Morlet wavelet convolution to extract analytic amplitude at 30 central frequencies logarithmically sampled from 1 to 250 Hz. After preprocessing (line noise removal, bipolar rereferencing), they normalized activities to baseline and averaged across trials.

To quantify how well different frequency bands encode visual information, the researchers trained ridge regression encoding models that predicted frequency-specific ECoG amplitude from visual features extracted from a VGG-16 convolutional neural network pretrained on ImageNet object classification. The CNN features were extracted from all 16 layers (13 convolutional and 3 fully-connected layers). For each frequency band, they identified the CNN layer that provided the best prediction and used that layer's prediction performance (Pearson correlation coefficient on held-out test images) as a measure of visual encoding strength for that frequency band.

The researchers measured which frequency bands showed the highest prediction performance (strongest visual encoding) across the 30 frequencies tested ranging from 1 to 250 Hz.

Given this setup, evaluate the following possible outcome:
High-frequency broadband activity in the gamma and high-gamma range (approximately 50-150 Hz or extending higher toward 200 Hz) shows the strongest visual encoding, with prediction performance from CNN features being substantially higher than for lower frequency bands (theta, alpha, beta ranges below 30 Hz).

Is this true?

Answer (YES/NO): NO